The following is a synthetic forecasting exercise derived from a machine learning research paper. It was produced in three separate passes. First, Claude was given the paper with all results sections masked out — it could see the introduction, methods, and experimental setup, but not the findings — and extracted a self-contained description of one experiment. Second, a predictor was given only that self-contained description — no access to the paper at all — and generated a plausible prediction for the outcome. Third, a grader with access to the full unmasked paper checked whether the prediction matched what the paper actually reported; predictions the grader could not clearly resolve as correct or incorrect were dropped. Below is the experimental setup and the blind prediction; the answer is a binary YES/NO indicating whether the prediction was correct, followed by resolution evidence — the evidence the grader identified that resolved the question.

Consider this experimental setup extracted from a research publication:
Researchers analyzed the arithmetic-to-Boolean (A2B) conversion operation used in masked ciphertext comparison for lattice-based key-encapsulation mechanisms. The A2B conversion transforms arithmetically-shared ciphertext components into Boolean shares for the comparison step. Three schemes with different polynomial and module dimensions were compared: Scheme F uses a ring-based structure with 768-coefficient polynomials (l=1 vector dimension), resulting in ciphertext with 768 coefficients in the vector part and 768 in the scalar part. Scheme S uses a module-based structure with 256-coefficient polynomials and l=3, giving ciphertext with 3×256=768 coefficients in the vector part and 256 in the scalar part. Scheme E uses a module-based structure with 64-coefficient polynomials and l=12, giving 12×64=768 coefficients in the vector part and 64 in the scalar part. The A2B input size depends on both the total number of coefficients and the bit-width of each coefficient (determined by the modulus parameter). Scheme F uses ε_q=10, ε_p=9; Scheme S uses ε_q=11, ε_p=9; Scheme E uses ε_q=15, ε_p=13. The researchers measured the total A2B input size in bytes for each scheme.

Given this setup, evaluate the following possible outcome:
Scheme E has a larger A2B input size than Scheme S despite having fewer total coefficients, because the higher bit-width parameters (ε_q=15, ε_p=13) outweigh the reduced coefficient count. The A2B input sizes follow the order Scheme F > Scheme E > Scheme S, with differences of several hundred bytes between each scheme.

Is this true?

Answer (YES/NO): NO